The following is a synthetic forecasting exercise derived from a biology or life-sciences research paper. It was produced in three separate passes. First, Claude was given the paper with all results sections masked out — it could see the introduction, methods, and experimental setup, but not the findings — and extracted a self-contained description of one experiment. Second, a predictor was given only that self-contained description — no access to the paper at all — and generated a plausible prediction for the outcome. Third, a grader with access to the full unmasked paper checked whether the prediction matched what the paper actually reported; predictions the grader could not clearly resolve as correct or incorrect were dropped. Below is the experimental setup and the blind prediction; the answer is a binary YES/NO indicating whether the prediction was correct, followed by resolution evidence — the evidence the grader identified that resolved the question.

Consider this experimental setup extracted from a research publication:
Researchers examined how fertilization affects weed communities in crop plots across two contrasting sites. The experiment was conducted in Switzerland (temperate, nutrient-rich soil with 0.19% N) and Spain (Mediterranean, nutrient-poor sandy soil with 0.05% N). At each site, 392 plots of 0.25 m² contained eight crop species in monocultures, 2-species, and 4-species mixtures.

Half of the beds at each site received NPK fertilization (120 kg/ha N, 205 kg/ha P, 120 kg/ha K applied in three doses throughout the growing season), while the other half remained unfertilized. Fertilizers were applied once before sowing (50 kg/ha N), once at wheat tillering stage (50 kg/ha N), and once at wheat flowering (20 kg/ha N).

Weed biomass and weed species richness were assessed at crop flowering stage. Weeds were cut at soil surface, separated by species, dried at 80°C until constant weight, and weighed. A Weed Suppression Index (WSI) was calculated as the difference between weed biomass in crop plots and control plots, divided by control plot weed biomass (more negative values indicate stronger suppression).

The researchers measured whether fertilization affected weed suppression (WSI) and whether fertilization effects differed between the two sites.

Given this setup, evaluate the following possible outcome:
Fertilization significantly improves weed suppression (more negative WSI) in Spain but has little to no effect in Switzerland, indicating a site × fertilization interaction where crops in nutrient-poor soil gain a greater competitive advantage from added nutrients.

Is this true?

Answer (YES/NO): NO